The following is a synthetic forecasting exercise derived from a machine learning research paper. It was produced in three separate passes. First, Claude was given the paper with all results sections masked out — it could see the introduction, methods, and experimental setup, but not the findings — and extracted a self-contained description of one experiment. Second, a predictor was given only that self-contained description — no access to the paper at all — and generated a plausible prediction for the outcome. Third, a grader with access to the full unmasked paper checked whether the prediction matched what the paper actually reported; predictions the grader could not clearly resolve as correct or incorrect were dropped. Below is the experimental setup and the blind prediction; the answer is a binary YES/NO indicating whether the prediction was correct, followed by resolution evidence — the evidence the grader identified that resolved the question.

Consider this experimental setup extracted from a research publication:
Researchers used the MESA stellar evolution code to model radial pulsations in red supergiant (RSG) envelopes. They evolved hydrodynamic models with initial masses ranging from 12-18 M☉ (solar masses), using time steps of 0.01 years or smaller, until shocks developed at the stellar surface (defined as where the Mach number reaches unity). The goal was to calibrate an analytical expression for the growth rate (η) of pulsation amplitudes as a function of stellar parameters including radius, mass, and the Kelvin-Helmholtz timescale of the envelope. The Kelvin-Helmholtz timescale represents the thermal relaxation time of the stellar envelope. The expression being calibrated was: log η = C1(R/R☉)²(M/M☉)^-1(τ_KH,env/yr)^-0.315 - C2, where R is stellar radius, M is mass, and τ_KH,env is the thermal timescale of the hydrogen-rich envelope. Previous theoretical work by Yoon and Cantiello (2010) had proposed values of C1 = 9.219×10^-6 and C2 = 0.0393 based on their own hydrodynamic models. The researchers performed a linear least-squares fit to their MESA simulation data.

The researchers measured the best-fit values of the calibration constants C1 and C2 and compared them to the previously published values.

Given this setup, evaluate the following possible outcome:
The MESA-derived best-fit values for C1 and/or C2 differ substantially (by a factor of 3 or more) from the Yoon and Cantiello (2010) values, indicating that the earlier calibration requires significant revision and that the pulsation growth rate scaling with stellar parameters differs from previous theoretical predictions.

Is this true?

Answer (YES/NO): NO